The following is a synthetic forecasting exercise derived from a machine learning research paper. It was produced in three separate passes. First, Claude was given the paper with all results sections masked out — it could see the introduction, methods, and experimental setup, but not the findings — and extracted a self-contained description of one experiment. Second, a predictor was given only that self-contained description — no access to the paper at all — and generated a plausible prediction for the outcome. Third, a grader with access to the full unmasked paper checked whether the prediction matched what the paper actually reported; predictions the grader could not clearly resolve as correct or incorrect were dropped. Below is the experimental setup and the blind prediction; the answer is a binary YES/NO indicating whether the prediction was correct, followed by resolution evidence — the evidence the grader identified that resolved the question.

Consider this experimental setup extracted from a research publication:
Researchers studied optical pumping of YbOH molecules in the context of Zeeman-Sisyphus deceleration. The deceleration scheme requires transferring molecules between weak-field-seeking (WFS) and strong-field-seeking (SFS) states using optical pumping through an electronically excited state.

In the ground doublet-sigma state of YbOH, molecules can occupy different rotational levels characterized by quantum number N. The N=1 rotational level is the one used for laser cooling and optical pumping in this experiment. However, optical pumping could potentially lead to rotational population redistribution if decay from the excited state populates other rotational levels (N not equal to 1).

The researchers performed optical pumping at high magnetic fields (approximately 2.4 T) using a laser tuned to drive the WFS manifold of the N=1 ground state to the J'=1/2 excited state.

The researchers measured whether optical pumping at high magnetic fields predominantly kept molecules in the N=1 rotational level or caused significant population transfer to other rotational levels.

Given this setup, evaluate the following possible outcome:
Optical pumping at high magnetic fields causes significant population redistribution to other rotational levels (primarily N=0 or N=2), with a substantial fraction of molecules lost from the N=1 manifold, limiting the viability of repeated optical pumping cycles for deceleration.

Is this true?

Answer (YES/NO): NO